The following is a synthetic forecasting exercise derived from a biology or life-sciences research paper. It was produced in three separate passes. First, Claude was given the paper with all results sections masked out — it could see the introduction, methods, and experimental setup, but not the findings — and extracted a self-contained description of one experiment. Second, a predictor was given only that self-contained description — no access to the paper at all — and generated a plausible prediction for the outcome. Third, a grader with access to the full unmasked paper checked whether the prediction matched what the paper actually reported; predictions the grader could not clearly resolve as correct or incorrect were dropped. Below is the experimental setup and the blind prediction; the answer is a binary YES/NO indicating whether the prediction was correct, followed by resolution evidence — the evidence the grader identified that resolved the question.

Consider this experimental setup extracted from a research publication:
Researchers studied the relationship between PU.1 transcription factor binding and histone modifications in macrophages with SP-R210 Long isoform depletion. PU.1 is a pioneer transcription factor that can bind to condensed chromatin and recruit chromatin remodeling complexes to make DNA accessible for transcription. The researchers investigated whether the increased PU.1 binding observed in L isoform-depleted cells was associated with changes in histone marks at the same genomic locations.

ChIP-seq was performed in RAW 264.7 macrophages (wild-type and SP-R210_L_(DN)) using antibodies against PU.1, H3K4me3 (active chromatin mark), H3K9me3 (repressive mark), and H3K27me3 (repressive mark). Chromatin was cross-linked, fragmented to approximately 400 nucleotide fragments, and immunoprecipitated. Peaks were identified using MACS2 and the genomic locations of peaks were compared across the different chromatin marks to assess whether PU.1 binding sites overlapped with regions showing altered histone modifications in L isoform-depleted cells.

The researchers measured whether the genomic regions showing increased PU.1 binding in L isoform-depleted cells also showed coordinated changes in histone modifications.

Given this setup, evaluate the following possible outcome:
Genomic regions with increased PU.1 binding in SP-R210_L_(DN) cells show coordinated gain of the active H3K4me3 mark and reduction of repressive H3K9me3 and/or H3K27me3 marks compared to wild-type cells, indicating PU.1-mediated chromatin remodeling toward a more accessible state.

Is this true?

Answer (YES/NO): YES